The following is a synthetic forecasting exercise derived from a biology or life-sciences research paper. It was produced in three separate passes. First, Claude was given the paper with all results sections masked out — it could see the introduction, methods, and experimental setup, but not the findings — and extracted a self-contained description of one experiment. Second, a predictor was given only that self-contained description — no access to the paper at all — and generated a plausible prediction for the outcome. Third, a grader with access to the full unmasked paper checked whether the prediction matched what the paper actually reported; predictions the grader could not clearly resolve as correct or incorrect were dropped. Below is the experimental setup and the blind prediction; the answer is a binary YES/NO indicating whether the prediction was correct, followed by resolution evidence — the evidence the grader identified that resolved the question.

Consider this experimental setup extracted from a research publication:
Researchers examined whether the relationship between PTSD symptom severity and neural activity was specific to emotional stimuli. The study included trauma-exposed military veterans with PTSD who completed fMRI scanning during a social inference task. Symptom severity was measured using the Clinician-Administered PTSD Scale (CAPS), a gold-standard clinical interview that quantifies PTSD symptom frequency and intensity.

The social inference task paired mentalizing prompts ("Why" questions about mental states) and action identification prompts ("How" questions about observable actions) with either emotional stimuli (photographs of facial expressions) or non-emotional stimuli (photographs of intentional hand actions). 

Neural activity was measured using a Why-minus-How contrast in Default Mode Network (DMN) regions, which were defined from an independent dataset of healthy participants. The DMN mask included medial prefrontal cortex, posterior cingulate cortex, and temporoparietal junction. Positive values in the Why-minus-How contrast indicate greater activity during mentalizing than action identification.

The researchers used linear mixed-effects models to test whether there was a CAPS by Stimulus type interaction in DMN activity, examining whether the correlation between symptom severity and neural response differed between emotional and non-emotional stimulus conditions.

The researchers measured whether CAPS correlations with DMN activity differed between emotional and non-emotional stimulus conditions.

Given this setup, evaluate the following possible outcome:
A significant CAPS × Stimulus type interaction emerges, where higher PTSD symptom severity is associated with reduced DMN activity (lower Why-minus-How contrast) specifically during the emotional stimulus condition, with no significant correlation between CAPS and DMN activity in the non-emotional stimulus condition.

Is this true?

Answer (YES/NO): NO